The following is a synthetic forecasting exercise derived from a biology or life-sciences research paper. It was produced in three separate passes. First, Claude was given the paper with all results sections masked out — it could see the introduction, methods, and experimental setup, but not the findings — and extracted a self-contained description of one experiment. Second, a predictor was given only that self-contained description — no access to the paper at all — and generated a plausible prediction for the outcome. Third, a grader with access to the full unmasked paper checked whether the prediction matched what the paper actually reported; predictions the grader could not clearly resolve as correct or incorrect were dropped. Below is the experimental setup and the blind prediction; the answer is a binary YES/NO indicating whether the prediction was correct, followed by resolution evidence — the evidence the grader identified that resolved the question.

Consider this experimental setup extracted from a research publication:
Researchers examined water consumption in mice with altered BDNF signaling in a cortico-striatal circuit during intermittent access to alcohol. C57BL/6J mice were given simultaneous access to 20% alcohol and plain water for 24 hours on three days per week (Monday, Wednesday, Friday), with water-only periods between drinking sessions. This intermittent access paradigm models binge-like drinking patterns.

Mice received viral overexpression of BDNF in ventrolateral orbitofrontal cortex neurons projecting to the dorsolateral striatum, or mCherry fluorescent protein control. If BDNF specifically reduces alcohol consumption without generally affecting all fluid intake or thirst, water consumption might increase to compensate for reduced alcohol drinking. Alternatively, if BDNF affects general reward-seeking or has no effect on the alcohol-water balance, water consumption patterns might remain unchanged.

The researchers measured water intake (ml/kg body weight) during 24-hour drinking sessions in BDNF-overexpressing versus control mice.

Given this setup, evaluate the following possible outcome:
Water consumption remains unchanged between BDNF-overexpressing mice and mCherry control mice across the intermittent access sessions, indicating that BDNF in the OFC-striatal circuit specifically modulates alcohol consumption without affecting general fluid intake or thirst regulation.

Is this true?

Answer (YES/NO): YES